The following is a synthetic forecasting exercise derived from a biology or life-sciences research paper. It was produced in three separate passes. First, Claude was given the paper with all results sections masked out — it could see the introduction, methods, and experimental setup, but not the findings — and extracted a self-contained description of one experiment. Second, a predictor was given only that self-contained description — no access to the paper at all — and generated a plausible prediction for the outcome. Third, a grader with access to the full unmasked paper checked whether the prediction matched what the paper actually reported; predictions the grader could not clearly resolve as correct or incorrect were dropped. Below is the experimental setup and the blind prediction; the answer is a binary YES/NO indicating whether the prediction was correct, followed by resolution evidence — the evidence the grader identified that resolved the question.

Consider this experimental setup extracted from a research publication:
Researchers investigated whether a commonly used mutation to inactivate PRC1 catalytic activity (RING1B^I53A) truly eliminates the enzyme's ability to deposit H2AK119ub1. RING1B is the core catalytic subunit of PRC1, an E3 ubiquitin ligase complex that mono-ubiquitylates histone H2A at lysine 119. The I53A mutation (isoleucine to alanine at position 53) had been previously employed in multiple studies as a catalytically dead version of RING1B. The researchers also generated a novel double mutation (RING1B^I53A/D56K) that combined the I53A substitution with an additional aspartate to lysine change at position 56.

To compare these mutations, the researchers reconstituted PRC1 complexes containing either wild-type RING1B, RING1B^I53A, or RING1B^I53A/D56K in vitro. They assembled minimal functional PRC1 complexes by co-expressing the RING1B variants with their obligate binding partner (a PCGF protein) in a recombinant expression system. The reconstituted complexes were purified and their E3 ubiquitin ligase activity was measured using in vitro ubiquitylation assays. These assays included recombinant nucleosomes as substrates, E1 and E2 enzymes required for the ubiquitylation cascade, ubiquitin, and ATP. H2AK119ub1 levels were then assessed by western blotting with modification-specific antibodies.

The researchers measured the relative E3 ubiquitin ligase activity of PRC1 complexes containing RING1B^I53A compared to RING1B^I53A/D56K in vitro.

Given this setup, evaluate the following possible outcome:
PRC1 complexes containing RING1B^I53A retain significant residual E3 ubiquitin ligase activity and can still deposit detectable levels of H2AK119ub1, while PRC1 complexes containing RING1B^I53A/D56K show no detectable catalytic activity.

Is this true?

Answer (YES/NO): YES